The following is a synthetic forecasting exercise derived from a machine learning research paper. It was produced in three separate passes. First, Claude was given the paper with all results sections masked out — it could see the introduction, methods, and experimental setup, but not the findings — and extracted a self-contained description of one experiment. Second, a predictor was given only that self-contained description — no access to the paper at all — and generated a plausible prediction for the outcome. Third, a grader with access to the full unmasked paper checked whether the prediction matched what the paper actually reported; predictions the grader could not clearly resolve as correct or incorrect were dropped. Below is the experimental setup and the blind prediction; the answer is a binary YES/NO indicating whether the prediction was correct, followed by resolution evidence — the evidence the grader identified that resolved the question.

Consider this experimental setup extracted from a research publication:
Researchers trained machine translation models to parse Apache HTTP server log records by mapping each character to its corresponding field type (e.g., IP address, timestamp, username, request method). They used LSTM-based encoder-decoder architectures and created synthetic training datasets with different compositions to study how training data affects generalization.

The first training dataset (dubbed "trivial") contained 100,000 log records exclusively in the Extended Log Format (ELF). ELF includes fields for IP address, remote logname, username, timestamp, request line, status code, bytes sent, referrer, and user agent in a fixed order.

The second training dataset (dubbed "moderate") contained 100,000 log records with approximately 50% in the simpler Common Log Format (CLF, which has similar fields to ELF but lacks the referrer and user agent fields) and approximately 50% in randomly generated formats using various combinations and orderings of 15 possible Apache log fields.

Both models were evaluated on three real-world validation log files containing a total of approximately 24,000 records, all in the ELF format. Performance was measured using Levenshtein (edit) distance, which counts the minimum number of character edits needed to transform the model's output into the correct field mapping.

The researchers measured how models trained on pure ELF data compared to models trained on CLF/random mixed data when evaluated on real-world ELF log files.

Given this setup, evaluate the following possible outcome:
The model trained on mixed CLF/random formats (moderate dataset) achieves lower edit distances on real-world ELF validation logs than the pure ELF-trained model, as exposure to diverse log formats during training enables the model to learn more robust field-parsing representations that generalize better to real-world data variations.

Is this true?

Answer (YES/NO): NO